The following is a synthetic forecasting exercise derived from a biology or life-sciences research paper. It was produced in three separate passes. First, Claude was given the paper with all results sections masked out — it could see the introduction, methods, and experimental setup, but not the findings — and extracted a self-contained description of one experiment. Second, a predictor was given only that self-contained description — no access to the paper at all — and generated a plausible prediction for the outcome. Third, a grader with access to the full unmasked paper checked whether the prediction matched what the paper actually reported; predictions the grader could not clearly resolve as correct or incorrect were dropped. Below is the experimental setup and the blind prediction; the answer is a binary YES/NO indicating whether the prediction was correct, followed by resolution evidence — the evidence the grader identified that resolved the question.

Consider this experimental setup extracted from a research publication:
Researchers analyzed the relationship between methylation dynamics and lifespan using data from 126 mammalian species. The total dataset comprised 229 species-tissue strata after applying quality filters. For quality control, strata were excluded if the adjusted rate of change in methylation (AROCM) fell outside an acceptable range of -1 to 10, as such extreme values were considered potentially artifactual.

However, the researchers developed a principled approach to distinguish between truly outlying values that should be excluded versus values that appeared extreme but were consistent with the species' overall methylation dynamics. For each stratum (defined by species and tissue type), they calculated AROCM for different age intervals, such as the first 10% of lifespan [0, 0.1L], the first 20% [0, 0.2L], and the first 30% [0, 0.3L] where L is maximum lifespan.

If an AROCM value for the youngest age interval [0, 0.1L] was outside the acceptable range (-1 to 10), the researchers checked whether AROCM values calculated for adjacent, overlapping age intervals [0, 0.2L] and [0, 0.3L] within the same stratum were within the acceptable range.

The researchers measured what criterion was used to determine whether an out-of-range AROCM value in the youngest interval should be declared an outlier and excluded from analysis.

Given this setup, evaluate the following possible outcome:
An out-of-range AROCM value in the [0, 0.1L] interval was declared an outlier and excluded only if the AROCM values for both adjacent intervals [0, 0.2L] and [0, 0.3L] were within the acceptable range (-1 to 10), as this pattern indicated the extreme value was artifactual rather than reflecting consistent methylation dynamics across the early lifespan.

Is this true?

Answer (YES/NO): YES